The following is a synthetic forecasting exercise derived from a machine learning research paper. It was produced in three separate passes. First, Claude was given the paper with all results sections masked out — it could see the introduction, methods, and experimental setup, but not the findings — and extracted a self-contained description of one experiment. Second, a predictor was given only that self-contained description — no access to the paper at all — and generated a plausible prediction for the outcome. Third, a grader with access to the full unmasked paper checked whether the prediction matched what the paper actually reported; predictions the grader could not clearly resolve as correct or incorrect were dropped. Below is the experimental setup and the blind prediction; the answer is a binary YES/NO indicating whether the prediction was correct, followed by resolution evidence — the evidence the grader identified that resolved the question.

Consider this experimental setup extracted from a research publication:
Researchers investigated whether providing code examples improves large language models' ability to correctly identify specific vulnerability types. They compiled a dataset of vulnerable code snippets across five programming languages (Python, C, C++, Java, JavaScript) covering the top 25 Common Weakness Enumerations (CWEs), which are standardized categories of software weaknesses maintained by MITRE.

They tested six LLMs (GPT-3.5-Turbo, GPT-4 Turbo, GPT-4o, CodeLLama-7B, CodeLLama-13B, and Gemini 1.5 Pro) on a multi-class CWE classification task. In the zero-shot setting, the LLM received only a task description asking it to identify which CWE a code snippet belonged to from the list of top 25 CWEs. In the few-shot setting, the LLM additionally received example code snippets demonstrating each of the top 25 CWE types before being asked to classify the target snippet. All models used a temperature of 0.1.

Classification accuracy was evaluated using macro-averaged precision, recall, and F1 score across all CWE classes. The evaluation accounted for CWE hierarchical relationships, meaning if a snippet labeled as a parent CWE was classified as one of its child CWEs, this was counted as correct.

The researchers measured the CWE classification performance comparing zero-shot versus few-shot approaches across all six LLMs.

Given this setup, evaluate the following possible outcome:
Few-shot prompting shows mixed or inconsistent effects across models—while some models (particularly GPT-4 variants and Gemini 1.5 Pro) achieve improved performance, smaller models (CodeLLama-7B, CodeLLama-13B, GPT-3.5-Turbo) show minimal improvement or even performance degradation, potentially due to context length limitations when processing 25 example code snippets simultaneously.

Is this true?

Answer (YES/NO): NO